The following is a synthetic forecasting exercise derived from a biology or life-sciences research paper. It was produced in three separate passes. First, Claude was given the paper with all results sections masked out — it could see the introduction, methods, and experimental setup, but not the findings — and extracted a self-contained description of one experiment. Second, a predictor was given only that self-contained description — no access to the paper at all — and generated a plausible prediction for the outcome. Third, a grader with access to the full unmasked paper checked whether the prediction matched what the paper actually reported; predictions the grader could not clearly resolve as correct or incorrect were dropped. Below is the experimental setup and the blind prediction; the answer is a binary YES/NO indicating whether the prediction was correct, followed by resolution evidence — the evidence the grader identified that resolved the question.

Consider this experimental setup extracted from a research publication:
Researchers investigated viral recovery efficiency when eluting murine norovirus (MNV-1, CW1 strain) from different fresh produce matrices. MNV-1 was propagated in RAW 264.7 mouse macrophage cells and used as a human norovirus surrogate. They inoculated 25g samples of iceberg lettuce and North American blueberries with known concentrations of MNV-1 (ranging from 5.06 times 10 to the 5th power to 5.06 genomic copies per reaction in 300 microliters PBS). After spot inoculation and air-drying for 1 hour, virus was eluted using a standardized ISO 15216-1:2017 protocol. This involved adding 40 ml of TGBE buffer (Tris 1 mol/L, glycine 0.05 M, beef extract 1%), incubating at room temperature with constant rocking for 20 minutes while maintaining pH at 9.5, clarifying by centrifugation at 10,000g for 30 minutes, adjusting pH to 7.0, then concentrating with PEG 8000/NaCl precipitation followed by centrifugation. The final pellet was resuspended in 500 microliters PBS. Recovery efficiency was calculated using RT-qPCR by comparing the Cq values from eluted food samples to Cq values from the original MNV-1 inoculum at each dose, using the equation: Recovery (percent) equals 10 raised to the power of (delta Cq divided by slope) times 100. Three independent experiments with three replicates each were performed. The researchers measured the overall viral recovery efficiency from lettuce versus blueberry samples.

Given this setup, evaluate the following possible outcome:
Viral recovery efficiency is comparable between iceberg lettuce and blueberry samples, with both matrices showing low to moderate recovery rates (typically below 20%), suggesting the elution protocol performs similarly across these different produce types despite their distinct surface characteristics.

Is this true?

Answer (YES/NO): NO